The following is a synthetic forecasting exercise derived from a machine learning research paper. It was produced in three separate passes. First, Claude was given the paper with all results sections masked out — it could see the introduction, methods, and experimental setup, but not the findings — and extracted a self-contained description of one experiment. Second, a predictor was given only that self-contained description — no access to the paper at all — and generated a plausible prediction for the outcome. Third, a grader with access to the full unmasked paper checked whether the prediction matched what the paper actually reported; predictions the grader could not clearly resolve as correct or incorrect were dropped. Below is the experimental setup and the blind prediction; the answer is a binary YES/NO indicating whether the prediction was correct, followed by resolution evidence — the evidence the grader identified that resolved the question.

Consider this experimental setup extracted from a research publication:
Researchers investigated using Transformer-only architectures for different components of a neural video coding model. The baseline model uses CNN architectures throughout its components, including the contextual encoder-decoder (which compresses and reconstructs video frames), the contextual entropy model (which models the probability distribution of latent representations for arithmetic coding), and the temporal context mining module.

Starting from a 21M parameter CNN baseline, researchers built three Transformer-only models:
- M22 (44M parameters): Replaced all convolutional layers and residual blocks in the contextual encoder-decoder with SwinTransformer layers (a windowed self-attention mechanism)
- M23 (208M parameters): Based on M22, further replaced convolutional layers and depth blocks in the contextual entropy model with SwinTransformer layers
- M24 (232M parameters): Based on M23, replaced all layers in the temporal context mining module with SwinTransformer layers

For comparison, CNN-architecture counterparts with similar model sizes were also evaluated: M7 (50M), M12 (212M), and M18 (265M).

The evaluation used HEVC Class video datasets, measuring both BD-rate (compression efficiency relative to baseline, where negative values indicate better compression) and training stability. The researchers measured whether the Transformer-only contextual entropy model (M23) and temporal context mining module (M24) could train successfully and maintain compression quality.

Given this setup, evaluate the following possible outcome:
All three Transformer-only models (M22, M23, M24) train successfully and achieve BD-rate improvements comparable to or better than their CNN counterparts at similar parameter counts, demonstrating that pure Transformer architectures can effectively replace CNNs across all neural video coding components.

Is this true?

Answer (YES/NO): NO